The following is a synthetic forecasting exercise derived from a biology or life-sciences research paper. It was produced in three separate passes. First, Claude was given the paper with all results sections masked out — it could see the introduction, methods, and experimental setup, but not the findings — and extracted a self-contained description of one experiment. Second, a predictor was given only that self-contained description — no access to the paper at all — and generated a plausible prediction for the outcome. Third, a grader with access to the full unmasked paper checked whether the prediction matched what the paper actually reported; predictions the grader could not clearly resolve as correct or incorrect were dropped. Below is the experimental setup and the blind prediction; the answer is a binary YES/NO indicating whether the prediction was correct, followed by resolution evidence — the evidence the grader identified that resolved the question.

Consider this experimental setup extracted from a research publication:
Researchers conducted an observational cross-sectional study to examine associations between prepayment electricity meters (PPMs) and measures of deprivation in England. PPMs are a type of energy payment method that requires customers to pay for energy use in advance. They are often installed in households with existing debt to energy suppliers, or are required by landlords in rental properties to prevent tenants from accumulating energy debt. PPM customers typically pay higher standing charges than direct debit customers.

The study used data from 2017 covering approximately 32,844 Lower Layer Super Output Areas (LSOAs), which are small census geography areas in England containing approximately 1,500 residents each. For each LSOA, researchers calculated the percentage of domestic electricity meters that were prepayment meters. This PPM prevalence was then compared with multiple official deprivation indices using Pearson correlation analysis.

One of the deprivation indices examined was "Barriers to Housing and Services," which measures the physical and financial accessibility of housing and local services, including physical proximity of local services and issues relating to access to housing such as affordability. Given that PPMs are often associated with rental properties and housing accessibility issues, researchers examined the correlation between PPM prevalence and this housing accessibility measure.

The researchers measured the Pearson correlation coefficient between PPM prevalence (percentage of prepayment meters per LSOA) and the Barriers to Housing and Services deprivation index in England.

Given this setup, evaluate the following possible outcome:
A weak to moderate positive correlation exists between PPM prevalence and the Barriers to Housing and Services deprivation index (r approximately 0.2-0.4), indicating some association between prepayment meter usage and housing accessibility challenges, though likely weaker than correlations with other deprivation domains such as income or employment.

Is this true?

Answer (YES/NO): NO